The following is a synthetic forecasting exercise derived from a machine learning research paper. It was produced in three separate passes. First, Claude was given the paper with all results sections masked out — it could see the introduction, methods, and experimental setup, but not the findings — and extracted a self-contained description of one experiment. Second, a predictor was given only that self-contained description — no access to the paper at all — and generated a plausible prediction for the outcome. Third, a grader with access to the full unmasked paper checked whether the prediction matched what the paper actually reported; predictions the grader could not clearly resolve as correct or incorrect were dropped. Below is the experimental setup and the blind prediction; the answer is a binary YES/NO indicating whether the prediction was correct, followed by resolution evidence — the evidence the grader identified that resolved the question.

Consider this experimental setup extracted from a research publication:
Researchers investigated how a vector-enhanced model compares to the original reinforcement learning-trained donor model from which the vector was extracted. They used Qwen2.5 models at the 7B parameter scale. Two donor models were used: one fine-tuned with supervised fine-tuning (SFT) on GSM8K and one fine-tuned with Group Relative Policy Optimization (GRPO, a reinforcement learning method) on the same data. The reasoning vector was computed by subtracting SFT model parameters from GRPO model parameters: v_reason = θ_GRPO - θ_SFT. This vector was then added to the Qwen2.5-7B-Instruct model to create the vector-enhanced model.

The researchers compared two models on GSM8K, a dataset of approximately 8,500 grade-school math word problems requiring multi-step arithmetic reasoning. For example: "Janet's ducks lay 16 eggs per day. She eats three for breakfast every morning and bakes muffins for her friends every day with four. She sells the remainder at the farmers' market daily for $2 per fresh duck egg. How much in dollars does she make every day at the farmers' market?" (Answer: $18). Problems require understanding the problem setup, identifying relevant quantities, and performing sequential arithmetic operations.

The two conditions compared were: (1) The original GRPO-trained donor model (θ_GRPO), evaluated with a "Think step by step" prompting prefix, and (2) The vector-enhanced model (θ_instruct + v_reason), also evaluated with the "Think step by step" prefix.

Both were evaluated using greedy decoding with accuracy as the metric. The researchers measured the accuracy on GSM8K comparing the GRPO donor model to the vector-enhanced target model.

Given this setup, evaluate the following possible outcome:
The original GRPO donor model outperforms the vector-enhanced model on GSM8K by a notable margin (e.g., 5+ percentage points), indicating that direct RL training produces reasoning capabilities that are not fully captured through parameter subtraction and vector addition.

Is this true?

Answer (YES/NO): NO